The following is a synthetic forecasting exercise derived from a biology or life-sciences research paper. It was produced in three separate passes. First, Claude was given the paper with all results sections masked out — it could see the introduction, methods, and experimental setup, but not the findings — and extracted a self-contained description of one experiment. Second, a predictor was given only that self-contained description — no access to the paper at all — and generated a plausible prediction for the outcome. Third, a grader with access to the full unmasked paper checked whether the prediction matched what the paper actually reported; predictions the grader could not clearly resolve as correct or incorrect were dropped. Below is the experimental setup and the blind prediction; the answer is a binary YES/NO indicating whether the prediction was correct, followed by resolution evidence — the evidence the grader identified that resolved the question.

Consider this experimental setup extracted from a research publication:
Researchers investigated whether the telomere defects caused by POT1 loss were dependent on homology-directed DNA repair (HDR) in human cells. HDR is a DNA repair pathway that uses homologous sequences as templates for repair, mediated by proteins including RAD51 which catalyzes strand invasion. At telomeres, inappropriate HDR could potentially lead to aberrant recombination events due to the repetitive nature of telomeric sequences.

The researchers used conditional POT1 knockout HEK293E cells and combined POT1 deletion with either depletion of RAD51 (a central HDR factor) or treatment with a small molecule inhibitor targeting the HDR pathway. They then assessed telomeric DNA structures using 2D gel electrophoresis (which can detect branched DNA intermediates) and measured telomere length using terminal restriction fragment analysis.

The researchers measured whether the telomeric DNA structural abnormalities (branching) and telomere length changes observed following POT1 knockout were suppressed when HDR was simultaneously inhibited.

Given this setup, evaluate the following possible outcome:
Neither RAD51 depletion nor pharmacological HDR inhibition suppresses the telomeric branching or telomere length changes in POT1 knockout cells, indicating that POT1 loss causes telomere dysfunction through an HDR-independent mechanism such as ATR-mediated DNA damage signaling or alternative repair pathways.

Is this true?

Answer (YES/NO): NO